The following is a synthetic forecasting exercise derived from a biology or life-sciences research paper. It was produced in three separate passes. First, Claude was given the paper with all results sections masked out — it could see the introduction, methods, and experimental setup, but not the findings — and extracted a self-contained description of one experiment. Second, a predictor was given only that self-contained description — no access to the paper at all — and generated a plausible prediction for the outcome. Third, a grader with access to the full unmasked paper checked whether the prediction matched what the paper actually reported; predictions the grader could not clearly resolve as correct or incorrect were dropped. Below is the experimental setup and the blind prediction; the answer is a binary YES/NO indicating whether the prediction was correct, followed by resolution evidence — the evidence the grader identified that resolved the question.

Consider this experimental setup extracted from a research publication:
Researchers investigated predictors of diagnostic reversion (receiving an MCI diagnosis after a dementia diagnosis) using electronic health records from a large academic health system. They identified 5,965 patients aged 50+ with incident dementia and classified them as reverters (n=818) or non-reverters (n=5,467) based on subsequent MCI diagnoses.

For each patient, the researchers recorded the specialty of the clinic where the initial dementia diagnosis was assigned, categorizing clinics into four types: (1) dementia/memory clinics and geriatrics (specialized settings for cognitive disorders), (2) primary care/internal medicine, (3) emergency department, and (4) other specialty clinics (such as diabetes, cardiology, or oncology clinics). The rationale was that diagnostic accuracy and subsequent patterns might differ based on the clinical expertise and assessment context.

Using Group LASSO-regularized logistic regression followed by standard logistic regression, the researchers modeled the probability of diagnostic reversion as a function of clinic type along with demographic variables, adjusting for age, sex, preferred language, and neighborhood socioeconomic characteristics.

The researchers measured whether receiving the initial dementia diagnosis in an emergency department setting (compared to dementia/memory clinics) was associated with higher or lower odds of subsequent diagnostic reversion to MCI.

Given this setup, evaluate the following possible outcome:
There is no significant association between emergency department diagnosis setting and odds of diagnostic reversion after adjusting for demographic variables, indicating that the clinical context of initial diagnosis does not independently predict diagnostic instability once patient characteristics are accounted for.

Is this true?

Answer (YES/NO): NO